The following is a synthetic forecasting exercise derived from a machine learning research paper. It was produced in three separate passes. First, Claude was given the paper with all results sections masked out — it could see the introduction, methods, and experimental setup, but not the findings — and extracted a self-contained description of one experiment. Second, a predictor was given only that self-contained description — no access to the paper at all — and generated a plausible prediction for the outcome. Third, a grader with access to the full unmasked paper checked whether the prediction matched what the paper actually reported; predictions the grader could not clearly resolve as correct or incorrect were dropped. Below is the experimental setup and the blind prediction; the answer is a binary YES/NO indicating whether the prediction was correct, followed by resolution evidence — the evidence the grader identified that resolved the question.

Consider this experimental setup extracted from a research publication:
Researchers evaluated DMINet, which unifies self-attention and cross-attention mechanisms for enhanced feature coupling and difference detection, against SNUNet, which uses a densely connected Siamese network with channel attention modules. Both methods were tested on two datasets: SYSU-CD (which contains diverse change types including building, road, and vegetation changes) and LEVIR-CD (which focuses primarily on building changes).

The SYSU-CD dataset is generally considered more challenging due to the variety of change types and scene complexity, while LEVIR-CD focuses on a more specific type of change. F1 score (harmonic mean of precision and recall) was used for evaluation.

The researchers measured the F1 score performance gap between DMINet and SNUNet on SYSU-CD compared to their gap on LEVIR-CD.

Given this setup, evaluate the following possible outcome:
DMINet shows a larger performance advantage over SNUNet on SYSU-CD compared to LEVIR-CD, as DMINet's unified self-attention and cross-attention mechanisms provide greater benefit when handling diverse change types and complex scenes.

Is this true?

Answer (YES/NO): YES